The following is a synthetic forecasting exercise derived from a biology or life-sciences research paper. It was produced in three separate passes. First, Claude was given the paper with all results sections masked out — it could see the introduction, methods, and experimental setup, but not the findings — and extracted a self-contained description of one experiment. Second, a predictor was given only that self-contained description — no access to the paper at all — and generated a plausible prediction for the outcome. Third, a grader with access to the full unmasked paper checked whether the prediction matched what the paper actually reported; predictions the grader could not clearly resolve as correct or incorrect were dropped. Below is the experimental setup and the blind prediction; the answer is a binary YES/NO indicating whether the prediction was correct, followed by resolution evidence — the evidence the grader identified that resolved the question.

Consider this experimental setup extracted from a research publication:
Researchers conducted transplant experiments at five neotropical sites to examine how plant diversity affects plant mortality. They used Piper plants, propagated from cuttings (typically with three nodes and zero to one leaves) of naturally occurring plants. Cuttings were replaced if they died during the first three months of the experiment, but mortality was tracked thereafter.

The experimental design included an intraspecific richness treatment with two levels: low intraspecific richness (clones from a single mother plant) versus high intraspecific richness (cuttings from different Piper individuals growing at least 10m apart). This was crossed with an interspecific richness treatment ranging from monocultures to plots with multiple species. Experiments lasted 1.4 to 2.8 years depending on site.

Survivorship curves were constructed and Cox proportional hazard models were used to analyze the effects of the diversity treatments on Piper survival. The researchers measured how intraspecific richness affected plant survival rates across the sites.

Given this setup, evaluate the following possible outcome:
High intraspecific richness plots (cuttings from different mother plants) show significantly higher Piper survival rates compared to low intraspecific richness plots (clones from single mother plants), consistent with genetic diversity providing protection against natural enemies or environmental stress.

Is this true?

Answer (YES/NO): NO